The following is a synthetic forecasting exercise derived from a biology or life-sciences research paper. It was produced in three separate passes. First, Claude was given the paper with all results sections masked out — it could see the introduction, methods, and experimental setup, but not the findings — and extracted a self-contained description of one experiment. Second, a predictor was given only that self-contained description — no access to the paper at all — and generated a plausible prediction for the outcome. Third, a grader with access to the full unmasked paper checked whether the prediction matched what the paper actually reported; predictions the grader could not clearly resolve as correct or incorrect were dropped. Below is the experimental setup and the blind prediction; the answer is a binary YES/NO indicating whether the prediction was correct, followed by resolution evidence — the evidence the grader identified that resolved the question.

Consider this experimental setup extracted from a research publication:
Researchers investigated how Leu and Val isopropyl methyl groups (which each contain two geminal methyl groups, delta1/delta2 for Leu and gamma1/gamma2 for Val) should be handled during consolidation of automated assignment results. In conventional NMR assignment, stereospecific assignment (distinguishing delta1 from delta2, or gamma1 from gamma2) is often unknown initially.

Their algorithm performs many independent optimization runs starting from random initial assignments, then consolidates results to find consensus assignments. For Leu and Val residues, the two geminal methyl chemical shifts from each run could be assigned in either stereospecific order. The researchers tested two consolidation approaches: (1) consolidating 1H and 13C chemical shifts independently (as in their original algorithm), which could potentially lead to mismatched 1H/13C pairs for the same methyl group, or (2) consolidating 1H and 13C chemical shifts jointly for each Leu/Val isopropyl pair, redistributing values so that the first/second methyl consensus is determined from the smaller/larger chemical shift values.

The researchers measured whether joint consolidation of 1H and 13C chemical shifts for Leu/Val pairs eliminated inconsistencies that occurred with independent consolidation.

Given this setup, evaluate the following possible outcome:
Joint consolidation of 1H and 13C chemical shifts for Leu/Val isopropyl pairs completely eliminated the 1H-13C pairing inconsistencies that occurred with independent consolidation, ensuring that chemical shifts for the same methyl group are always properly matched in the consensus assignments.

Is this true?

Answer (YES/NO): YES